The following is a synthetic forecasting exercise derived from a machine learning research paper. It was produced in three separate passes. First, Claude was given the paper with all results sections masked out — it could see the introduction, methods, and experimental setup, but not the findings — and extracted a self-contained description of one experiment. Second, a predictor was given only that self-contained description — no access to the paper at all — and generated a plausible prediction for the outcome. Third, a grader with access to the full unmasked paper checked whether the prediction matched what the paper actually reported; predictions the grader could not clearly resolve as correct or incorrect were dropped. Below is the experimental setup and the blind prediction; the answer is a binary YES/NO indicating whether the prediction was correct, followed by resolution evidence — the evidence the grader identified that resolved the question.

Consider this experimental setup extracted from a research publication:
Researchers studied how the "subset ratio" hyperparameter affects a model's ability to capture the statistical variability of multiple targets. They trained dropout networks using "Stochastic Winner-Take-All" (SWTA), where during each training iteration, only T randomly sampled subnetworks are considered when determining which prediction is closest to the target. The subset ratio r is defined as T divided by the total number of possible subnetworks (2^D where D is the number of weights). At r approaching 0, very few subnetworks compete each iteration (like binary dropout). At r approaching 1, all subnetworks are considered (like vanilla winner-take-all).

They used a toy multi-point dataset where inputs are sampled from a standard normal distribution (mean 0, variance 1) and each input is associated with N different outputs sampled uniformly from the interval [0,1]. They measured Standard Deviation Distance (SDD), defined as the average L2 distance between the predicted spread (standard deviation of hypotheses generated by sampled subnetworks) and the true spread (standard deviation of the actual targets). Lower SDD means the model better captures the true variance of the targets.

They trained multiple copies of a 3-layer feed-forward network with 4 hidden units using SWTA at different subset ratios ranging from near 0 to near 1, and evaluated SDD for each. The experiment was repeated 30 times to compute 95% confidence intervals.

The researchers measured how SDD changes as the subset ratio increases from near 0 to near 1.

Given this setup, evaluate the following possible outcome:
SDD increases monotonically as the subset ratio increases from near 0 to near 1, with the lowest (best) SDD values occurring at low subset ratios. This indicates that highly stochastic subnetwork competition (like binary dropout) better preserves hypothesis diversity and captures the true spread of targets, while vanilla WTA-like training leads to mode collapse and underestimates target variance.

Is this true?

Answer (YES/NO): NO